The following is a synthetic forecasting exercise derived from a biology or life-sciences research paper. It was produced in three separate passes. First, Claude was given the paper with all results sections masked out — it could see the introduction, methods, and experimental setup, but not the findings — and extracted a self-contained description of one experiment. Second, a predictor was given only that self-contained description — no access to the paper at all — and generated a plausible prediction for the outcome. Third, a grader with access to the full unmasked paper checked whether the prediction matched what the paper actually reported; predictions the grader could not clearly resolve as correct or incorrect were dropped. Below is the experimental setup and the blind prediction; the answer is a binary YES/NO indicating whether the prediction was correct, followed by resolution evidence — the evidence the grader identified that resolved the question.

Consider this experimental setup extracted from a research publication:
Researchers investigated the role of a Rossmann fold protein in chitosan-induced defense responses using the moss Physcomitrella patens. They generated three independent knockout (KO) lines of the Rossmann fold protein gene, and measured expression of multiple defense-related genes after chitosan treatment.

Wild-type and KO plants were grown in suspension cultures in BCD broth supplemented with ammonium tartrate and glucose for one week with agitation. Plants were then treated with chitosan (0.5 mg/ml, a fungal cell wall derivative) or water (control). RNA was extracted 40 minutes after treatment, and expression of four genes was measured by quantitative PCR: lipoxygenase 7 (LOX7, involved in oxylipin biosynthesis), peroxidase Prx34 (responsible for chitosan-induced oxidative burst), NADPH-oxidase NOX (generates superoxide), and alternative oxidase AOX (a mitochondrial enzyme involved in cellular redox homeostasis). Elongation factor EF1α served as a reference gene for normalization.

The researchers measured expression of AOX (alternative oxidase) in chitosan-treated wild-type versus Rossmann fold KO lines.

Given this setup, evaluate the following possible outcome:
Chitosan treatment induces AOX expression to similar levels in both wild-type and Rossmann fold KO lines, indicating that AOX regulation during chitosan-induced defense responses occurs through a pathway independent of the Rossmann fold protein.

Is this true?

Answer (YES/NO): NO